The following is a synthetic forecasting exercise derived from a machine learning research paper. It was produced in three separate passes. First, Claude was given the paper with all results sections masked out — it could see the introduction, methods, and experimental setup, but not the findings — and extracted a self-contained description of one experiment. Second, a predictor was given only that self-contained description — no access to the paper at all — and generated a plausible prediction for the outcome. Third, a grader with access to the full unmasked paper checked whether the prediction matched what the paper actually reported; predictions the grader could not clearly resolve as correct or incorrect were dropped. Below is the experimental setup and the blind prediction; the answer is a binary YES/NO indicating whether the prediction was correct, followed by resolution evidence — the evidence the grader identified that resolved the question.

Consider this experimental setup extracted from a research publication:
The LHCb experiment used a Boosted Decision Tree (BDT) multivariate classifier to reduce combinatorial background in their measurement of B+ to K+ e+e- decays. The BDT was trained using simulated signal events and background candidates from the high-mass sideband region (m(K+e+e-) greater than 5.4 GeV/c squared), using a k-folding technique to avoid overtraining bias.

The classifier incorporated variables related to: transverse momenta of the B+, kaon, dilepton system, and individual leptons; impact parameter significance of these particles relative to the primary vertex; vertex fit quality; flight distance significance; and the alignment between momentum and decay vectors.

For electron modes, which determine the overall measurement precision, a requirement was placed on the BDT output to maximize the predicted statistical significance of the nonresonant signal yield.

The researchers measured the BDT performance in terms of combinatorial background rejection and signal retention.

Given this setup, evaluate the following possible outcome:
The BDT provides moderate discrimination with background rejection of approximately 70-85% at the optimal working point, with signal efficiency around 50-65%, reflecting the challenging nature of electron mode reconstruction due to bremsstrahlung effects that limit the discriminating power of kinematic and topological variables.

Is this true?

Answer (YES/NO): NO